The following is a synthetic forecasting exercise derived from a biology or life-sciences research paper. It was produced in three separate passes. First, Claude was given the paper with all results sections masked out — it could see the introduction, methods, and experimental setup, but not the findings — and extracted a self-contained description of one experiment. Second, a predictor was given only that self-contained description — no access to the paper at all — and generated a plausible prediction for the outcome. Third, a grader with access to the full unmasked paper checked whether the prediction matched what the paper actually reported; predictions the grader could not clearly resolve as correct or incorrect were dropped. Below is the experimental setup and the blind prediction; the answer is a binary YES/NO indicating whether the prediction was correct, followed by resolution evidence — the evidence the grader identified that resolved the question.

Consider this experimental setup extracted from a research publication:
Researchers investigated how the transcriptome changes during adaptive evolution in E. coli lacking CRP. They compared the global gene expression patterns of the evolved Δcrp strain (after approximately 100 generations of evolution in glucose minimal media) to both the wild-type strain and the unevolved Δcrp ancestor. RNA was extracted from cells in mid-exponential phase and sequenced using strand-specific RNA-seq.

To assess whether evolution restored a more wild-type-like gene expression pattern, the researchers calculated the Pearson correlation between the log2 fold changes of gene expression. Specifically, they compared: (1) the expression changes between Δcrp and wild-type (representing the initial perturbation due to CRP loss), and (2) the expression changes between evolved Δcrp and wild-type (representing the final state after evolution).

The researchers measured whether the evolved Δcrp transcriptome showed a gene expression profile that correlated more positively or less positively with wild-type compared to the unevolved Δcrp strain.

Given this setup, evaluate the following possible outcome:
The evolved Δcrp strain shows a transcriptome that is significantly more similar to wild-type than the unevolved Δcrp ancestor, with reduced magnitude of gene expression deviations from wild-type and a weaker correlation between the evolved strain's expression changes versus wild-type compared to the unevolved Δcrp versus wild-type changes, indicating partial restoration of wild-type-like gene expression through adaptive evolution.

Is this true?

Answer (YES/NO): NO